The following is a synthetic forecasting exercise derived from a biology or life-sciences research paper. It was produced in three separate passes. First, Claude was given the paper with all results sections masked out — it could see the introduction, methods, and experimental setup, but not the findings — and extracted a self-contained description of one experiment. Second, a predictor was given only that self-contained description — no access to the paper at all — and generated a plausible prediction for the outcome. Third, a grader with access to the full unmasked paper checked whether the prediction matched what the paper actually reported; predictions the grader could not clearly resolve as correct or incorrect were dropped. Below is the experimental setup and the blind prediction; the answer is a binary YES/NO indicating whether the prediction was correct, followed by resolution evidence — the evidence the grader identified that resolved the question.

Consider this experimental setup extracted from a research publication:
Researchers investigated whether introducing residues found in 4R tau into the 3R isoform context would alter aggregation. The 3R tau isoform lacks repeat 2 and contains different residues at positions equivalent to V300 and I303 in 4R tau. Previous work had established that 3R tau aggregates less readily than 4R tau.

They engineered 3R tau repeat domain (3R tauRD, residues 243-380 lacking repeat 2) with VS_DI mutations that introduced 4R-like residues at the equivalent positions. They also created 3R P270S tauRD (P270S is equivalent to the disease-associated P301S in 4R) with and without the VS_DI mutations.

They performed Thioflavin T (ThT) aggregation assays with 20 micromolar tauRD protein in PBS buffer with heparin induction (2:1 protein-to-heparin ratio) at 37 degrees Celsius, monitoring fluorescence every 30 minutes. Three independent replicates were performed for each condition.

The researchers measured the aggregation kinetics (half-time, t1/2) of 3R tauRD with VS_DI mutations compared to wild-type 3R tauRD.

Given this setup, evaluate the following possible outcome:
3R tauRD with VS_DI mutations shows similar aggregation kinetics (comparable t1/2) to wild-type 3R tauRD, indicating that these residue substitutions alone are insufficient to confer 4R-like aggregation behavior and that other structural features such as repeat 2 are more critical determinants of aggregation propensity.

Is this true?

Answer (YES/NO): YES